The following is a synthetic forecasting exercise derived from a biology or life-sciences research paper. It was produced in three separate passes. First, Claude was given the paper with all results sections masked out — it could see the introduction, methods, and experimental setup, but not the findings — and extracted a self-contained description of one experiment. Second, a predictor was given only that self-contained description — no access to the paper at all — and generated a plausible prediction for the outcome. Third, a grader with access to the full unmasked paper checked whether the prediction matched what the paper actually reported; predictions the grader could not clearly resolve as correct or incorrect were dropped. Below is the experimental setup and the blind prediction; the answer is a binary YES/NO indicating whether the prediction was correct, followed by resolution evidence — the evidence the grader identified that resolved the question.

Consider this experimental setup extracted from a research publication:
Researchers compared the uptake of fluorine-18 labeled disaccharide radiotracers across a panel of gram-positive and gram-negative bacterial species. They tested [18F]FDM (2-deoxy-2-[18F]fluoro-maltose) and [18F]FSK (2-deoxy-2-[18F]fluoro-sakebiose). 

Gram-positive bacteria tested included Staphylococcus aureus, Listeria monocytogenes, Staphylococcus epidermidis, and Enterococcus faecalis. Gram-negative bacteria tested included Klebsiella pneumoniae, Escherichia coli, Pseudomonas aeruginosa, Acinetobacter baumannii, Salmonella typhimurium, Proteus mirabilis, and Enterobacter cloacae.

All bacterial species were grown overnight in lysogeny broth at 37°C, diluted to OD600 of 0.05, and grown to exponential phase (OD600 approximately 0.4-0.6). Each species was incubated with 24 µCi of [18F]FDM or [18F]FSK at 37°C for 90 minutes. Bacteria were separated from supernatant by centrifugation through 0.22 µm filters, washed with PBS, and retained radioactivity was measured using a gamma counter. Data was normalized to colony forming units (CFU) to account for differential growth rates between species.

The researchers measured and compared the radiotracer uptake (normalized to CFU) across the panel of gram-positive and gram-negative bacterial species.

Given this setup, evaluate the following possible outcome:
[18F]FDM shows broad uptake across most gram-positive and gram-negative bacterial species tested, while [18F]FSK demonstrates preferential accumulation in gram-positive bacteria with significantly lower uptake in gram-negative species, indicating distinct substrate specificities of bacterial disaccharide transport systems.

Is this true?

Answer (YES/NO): NO